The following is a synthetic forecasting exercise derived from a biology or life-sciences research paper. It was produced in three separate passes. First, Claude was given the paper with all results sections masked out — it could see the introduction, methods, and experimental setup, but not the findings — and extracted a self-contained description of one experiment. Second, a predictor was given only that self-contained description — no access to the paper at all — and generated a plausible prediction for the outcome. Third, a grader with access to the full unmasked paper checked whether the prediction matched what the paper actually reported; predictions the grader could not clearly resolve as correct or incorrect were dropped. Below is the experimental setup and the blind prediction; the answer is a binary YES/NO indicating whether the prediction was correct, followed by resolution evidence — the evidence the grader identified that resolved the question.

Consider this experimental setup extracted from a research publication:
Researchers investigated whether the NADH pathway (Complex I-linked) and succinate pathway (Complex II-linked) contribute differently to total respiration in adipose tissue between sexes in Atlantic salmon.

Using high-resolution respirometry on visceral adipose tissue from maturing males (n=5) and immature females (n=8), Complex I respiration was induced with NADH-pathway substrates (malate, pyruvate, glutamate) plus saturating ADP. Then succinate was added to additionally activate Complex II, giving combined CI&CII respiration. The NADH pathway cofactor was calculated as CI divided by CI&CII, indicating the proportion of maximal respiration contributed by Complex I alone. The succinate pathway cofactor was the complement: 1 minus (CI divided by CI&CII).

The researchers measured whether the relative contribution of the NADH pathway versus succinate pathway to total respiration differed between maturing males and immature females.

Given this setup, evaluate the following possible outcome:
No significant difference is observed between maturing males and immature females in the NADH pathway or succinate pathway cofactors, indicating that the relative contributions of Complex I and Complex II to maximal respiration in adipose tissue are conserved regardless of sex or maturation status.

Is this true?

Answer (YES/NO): YES